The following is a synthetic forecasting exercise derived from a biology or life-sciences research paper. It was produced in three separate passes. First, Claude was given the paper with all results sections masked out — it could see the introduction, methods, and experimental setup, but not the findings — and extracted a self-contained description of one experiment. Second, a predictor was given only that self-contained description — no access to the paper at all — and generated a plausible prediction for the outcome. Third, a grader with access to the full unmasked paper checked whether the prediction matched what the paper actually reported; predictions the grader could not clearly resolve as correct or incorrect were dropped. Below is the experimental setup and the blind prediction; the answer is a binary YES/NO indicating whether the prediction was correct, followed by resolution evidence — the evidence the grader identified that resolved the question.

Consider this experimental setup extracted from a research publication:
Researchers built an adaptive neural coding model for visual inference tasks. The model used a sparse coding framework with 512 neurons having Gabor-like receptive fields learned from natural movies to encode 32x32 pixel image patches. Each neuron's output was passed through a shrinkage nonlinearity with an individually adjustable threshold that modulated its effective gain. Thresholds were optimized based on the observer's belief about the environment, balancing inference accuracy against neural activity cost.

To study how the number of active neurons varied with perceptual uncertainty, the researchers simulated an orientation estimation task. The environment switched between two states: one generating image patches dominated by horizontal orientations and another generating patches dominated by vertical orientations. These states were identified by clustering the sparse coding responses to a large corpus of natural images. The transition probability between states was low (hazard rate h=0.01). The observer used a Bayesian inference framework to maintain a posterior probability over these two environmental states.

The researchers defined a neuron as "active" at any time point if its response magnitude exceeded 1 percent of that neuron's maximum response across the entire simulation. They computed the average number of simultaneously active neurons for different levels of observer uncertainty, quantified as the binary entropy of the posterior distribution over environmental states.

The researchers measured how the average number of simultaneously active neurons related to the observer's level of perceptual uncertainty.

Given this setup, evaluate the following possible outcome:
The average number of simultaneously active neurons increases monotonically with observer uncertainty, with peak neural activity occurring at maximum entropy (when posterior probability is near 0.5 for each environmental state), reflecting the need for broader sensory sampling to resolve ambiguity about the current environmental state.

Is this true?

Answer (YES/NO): NO